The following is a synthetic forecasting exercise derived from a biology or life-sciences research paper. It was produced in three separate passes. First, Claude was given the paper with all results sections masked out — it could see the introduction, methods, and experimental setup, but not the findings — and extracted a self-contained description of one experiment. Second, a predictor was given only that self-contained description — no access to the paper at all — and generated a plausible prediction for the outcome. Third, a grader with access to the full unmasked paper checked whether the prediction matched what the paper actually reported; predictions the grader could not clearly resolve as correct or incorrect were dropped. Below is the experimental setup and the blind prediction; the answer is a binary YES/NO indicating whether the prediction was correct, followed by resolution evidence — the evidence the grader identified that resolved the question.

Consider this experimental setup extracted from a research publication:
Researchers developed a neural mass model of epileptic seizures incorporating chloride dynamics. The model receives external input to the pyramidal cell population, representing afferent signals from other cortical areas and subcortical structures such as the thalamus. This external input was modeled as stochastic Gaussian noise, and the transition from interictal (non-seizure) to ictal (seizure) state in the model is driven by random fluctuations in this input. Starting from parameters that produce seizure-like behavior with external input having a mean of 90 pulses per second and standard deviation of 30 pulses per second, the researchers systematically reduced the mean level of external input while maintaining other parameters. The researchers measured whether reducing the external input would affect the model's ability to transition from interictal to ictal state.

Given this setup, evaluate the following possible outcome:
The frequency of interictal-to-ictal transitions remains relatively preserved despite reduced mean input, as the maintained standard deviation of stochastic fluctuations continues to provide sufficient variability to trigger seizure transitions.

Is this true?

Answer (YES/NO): NO